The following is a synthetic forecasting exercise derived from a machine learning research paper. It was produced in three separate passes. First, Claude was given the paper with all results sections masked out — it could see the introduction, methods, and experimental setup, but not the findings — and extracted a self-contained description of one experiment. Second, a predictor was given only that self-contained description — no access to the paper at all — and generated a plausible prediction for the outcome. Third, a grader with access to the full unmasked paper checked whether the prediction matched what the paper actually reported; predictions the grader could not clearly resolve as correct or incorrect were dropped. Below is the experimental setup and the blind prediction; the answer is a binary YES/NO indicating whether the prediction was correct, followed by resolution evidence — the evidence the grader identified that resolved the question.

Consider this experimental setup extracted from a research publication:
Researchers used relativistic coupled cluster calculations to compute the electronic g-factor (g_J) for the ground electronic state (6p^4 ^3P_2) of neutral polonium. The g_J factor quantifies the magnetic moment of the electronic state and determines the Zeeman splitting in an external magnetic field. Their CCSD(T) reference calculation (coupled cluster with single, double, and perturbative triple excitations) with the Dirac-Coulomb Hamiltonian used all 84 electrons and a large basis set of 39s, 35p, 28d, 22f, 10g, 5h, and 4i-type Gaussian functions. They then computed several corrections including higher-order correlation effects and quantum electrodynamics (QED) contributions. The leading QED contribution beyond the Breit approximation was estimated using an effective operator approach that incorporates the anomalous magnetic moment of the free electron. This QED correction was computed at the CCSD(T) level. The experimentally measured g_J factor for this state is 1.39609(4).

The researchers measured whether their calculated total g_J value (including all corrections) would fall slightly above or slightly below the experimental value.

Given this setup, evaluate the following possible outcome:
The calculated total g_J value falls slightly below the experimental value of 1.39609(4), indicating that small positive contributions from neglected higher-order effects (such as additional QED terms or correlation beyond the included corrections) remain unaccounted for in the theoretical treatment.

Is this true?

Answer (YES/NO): NO